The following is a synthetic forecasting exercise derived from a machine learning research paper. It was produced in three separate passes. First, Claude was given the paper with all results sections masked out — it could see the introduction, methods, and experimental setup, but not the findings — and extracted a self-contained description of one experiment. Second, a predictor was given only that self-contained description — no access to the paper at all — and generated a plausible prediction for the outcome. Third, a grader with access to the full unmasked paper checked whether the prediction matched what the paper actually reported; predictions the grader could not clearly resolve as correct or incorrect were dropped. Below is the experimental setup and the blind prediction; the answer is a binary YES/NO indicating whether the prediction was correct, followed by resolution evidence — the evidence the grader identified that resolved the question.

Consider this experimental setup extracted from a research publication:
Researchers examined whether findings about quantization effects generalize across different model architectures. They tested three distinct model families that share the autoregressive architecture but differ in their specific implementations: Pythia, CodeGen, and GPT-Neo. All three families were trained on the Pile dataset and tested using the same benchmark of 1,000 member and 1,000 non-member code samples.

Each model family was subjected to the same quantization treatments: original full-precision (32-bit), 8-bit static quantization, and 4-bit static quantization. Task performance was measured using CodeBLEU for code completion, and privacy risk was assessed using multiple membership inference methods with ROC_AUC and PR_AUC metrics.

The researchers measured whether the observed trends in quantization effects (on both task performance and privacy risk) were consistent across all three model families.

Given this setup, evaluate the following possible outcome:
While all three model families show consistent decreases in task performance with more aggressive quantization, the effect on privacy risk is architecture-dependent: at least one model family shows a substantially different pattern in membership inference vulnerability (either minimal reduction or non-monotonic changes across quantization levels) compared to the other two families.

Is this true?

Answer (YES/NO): NO